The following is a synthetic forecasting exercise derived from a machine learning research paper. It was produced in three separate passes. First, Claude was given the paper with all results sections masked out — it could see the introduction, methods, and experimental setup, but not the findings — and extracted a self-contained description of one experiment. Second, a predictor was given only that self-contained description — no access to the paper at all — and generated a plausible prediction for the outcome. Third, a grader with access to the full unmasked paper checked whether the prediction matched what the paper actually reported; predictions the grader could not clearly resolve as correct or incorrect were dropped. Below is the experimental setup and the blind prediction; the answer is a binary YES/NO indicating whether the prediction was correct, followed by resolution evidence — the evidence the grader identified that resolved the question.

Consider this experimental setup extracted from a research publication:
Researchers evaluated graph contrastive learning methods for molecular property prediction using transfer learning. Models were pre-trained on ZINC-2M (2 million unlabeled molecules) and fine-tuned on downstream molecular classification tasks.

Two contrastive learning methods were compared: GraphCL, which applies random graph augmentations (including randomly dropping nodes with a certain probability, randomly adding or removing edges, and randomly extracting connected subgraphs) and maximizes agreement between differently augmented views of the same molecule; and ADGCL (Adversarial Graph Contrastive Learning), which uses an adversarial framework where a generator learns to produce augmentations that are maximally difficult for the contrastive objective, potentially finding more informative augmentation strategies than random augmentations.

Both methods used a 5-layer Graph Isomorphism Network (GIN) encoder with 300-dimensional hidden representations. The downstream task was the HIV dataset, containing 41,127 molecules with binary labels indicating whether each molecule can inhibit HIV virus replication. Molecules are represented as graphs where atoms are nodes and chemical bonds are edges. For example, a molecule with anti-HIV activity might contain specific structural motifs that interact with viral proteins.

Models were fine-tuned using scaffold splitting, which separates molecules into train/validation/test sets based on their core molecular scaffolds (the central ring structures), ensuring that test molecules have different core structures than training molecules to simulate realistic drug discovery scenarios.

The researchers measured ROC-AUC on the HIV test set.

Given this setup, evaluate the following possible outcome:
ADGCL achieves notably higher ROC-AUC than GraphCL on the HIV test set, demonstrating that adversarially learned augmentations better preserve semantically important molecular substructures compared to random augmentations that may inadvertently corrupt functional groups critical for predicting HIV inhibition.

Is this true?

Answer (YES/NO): NO